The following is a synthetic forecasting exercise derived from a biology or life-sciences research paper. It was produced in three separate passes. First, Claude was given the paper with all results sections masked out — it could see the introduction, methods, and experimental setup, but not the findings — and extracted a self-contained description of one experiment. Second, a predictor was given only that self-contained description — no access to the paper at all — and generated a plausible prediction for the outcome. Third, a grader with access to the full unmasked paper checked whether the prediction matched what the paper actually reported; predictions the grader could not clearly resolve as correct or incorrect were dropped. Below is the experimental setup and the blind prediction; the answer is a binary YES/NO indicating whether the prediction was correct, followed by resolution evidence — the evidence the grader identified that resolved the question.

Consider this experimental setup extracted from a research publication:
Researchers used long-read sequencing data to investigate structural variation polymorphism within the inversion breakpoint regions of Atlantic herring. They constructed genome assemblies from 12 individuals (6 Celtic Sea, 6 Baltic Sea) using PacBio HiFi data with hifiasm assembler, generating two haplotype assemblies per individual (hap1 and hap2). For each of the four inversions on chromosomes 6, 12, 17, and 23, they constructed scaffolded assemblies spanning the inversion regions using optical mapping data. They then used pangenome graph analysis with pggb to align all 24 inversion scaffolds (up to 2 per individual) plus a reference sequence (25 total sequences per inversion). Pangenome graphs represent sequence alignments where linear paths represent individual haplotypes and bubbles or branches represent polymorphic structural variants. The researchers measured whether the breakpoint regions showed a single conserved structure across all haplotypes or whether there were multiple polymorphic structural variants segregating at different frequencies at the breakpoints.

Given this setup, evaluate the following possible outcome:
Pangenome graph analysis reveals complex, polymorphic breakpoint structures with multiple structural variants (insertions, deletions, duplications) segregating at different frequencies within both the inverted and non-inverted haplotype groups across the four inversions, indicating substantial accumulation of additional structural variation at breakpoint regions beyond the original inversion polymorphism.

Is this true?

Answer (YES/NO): YES